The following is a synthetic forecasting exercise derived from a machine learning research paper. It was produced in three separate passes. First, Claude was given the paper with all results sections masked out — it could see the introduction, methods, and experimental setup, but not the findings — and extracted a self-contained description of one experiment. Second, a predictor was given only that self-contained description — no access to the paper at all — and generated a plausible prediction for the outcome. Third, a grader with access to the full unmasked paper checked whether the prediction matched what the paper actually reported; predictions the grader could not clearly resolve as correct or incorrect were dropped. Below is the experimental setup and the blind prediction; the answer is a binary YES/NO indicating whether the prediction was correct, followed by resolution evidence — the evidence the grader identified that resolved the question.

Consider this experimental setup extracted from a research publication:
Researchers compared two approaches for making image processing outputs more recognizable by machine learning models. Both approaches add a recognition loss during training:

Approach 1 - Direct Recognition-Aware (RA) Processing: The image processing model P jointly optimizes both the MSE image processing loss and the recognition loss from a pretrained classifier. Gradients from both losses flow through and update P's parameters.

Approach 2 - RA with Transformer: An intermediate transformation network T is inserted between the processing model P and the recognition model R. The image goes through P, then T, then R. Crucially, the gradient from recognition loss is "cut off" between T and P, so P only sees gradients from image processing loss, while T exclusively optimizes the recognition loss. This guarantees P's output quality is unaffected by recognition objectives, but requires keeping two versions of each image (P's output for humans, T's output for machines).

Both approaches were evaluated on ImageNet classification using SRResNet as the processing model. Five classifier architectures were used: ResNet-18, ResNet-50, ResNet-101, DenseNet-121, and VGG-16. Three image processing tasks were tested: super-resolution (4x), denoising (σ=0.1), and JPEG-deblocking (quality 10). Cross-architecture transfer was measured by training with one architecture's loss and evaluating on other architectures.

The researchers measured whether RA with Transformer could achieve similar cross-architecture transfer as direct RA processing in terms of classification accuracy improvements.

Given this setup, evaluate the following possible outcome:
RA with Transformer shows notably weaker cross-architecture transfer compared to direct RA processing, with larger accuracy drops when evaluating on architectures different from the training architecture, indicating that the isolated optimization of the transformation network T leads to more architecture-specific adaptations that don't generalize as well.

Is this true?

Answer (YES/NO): YES